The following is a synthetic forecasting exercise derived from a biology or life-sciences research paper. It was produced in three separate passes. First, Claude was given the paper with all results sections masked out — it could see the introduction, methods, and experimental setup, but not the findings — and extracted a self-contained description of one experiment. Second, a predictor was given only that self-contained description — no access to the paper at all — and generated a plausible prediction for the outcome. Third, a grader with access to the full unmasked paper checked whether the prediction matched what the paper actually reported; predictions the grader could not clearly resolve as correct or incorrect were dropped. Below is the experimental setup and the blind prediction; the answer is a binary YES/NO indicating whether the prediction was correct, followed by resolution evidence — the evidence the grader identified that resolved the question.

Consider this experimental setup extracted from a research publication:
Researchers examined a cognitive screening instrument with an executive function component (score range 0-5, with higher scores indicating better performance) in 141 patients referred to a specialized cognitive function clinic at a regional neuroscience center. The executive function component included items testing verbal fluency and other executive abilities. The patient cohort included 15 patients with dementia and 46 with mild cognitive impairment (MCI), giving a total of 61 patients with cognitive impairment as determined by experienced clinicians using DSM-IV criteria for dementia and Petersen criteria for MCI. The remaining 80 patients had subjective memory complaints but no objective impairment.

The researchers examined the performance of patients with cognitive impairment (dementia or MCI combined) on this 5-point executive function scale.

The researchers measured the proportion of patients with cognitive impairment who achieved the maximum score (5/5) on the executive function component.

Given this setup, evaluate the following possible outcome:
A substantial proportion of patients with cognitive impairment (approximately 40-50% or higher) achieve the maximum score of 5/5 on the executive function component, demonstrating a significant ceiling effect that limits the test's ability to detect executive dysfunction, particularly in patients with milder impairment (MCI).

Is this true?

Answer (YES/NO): NO